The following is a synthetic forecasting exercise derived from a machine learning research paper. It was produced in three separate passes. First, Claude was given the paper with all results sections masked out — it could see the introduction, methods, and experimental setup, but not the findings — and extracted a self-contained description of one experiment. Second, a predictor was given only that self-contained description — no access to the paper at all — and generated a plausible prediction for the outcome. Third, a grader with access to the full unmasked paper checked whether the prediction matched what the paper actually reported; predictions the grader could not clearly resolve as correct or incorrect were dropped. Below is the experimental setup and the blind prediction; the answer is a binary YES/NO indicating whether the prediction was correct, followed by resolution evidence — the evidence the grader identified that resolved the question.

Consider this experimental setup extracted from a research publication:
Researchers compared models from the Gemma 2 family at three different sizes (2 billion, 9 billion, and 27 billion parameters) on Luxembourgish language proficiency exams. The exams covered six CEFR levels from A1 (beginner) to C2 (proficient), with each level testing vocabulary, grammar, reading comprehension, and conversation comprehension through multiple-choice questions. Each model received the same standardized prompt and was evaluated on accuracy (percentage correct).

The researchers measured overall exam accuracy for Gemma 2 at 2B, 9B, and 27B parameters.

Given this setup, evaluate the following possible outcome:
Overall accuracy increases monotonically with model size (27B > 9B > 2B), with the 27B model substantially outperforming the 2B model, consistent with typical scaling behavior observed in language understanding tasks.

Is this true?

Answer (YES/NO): NO